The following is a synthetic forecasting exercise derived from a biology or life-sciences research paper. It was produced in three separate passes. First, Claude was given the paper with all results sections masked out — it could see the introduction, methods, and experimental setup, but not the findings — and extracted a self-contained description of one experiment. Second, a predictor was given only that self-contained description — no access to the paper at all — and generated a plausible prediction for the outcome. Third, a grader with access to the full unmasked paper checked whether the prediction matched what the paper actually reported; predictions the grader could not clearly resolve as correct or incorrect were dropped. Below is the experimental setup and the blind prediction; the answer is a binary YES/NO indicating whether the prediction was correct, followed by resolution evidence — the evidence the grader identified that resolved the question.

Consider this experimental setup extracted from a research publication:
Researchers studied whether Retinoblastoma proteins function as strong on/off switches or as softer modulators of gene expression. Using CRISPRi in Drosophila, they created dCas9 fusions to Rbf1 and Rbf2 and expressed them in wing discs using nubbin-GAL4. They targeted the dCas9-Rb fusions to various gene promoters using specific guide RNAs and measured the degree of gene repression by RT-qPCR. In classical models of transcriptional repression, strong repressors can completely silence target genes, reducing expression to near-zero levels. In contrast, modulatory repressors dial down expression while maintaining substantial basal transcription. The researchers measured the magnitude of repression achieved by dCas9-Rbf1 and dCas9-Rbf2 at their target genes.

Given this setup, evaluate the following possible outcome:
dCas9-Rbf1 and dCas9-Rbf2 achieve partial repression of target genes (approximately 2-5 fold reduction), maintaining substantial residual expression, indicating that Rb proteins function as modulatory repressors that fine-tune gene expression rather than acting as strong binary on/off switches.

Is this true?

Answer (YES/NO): YES